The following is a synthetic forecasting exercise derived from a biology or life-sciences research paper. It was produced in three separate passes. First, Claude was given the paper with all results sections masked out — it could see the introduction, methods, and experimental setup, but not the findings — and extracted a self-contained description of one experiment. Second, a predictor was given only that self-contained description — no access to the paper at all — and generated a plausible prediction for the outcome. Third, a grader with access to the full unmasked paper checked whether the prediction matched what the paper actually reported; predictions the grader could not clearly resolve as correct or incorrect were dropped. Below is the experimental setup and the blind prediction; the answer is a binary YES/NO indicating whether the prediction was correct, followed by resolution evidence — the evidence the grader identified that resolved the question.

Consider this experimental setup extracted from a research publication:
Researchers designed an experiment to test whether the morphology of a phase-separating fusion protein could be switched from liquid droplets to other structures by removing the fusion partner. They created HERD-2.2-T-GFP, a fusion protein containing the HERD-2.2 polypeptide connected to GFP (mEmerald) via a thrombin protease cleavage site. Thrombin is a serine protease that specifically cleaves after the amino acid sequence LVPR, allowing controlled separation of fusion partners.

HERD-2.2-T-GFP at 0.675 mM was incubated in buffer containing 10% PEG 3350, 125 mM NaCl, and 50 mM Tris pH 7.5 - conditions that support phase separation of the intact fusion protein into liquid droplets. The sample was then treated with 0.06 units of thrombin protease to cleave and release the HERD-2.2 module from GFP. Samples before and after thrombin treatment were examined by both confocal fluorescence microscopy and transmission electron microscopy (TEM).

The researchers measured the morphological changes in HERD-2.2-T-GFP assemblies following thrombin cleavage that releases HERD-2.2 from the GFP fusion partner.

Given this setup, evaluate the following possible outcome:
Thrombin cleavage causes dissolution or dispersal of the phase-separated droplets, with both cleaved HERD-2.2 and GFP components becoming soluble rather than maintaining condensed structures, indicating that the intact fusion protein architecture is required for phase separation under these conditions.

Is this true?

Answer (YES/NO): NO